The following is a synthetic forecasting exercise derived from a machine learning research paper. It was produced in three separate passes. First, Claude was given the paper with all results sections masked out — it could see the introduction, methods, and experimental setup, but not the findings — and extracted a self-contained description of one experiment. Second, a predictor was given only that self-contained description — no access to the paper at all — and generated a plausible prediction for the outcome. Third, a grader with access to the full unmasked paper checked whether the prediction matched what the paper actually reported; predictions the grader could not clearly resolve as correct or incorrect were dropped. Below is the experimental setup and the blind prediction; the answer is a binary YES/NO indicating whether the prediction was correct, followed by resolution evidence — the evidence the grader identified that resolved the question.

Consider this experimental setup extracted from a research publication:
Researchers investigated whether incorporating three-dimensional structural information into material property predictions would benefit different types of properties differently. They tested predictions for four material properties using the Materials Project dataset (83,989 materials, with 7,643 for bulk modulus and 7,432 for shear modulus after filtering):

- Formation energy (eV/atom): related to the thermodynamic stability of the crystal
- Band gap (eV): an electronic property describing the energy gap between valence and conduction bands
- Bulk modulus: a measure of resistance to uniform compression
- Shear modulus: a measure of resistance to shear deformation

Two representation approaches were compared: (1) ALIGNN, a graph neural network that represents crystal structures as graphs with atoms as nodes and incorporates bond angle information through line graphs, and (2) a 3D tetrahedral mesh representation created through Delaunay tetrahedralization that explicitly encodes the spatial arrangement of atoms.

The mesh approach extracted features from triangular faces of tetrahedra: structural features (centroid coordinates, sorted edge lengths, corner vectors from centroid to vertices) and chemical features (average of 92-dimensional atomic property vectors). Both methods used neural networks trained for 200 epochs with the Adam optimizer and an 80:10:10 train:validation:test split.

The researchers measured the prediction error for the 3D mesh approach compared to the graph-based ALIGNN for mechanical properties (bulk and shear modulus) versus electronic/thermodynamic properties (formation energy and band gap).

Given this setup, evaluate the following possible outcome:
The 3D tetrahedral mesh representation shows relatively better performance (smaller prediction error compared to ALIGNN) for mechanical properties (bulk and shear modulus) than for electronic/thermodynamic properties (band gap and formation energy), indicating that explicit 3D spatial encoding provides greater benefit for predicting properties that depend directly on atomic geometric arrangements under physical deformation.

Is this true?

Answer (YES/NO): YES